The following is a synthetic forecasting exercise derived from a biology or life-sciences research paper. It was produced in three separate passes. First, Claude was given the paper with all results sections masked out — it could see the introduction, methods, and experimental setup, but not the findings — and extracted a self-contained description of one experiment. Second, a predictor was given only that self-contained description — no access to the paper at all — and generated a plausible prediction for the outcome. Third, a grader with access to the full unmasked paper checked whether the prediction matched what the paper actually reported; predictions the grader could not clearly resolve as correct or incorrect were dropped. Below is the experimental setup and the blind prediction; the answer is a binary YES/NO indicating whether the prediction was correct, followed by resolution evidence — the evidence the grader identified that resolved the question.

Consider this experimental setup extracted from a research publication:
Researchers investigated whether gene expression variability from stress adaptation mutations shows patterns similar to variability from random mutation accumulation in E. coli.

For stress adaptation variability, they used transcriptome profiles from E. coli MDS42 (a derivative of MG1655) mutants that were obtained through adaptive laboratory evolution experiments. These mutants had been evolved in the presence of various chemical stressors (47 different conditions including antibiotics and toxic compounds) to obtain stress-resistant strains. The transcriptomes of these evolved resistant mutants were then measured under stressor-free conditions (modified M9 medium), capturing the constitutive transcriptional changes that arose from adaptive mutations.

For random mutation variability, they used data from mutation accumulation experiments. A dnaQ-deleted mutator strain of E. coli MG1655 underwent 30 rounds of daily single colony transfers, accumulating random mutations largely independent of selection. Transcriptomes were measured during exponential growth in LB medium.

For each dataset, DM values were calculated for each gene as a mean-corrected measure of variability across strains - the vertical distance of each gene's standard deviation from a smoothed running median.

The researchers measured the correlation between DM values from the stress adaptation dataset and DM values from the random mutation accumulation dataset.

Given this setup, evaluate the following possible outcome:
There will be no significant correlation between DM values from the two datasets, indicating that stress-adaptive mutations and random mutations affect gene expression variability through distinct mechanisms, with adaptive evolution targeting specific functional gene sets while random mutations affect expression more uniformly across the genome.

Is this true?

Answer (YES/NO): NO